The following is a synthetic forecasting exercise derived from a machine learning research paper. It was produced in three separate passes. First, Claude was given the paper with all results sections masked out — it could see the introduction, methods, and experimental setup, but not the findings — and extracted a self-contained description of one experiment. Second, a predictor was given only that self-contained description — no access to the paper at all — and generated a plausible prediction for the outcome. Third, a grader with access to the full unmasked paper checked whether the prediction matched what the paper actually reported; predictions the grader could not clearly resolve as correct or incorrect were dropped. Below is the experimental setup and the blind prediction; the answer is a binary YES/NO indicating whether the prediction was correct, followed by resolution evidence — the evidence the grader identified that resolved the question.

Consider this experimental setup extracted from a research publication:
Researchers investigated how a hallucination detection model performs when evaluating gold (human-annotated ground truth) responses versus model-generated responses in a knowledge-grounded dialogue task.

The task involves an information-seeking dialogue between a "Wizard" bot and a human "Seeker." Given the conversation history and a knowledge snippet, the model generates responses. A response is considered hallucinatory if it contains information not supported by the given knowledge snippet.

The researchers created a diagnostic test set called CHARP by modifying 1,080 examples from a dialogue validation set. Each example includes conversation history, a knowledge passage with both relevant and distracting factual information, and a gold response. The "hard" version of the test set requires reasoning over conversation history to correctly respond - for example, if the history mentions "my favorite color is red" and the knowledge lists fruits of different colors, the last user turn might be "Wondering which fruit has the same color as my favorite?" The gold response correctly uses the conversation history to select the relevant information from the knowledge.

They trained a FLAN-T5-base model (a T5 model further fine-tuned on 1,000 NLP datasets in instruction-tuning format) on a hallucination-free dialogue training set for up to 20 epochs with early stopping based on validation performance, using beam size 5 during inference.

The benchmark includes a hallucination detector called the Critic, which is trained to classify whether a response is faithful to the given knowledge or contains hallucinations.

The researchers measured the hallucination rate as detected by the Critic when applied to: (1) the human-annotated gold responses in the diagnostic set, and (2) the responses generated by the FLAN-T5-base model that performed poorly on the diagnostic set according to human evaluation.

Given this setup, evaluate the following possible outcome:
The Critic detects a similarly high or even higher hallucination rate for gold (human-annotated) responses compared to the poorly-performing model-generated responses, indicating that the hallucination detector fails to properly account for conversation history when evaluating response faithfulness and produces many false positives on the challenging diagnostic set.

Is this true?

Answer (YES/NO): YES